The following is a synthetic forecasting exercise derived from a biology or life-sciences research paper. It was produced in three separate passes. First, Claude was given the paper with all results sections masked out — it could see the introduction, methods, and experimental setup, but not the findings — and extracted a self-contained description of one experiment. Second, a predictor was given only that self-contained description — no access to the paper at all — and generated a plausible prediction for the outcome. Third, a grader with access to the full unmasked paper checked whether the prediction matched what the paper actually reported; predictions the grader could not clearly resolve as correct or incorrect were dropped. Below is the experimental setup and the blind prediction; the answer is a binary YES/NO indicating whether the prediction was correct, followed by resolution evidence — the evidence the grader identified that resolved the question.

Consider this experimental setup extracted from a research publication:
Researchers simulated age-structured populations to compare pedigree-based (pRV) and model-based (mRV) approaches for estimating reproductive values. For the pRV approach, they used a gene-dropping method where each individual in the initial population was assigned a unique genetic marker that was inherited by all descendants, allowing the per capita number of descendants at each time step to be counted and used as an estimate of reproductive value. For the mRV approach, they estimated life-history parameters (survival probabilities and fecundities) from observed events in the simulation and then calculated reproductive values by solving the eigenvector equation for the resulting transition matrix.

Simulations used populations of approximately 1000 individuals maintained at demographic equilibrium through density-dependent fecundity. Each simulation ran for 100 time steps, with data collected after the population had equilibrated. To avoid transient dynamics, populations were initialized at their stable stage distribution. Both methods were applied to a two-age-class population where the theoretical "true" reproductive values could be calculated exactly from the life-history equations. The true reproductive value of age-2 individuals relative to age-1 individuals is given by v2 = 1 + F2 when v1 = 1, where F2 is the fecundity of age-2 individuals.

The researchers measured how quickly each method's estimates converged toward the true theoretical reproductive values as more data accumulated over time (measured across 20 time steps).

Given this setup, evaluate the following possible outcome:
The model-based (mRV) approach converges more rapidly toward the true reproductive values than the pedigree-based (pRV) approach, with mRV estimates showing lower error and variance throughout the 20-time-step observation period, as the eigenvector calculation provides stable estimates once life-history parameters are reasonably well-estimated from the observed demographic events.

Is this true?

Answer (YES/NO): YES